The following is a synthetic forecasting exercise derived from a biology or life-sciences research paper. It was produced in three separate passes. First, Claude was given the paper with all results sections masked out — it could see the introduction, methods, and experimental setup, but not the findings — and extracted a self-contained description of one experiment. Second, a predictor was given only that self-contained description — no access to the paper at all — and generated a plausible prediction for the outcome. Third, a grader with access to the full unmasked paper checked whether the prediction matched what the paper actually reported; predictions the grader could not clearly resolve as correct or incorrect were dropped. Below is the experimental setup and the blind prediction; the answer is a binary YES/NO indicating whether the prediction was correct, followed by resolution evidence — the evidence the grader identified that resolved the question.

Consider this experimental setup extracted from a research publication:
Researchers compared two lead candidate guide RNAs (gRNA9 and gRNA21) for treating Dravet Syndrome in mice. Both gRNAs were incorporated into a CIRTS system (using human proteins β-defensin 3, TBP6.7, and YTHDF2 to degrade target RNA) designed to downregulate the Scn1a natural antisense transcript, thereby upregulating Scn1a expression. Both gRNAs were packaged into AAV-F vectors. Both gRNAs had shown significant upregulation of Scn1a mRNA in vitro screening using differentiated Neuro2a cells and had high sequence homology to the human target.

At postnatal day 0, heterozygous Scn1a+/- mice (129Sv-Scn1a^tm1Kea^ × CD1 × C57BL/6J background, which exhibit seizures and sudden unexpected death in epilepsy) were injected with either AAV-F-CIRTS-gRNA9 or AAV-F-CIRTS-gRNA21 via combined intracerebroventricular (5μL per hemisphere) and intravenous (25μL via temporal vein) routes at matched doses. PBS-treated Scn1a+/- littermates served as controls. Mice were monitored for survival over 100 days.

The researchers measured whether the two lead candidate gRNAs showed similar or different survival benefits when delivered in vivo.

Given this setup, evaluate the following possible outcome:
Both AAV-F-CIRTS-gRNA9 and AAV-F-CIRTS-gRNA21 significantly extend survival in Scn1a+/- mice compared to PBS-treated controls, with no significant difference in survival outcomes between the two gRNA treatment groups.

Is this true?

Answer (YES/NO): NO